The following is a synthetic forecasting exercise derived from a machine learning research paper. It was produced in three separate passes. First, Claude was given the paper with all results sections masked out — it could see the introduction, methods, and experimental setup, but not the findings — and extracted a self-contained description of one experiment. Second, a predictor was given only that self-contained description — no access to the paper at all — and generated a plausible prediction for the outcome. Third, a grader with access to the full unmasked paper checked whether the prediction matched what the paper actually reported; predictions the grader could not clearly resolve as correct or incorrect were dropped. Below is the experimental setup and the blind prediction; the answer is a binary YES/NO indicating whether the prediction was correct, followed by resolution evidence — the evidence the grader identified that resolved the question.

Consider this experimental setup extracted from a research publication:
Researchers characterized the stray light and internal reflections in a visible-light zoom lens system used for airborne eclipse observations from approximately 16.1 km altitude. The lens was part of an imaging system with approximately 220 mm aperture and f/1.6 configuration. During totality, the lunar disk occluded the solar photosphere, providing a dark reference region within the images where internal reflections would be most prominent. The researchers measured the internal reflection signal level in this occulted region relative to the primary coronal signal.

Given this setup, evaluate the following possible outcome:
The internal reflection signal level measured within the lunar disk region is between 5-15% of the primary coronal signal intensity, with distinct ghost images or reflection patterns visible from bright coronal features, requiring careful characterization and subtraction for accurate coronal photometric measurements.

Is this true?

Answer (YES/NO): NO